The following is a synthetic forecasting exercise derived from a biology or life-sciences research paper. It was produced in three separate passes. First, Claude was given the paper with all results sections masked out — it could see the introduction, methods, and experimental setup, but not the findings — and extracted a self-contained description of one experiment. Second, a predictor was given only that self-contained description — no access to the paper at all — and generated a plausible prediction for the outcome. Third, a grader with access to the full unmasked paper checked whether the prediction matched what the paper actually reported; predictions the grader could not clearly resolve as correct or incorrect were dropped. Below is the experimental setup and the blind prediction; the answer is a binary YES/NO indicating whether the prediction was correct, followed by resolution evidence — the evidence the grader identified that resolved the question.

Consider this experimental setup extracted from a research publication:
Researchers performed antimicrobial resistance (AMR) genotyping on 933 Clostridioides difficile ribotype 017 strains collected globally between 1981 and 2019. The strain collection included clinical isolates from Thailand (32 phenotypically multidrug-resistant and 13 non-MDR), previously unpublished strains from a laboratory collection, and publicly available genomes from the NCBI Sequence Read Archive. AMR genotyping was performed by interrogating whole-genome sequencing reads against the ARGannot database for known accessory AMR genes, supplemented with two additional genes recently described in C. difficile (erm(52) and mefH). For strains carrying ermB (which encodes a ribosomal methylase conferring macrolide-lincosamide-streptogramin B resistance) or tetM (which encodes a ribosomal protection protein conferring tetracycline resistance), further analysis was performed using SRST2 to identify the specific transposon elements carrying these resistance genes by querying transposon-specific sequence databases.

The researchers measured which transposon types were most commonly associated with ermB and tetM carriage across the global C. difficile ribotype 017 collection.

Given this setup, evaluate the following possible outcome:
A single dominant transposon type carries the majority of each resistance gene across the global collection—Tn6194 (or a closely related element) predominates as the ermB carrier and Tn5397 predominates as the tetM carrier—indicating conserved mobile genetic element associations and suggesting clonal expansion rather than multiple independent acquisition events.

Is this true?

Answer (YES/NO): NO